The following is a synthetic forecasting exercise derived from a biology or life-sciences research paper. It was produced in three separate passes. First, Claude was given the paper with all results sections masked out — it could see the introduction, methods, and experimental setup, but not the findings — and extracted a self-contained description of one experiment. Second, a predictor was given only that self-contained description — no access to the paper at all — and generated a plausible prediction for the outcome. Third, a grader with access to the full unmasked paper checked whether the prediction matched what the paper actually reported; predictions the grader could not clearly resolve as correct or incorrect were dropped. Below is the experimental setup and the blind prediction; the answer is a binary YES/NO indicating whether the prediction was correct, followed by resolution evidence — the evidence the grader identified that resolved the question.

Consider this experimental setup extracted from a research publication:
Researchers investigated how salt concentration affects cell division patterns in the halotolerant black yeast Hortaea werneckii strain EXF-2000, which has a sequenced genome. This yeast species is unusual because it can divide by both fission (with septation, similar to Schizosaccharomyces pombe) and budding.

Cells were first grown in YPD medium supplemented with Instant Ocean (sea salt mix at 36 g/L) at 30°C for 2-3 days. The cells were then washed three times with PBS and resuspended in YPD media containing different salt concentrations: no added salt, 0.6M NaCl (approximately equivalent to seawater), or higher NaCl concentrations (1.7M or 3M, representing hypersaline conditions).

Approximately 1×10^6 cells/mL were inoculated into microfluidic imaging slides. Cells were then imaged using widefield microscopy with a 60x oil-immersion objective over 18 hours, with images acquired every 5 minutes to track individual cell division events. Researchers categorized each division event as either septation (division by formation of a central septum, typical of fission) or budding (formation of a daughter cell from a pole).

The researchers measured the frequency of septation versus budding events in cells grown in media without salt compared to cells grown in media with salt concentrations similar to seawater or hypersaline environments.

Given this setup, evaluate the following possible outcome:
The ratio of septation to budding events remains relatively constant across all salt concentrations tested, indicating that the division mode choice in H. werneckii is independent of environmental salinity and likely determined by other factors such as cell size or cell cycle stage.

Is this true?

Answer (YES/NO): NO